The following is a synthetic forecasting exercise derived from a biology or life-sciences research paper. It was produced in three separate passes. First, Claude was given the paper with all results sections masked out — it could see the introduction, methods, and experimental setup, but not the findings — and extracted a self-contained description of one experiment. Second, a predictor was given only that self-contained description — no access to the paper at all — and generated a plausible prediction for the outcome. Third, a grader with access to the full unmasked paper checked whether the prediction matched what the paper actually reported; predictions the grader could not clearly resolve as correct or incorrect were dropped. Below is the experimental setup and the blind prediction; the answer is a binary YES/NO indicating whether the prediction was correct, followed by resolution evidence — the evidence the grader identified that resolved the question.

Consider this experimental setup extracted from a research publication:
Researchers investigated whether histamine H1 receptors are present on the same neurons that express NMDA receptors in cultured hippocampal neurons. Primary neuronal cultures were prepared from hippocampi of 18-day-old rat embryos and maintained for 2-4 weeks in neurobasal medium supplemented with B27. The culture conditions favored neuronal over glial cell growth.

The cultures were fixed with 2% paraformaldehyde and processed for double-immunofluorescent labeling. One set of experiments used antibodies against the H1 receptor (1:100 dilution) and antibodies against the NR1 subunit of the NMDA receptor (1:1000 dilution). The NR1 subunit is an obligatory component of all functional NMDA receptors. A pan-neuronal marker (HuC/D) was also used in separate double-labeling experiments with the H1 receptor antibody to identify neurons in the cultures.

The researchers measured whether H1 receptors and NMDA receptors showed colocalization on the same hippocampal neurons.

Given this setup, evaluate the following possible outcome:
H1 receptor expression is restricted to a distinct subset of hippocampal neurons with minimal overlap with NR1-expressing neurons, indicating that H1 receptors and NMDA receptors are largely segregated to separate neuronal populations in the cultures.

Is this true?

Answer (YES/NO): NO